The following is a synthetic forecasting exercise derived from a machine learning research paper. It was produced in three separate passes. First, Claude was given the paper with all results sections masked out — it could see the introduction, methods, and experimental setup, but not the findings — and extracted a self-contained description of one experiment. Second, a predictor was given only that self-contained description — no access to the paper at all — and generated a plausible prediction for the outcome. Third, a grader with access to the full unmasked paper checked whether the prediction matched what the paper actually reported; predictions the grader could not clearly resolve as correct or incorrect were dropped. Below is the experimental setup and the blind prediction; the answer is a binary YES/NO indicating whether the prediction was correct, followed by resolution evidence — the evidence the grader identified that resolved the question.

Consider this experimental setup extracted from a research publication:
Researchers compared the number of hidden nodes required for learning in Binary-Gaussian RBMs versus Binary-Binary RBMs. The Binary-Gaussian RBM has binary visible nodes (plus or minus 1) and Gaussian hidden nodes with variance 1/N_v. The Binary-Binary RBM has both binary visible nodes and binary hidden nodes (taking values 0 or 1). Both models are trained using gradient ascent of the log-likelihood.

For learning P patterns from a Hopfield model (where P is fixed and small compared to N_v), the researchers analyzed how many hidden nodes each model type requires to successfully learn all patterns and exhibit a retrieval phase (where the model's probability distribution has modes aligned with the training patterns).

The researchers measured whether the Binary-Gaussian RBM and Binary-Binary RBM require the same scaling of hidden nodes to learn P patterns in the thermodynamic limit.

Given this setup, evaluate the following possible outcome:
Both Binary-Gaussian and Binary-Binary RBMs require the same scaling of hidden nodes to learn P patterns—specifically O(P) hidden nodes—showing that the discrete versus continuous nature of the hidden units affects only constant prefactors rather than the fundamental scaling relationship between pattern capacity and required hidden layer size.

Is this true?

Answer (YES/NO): NO